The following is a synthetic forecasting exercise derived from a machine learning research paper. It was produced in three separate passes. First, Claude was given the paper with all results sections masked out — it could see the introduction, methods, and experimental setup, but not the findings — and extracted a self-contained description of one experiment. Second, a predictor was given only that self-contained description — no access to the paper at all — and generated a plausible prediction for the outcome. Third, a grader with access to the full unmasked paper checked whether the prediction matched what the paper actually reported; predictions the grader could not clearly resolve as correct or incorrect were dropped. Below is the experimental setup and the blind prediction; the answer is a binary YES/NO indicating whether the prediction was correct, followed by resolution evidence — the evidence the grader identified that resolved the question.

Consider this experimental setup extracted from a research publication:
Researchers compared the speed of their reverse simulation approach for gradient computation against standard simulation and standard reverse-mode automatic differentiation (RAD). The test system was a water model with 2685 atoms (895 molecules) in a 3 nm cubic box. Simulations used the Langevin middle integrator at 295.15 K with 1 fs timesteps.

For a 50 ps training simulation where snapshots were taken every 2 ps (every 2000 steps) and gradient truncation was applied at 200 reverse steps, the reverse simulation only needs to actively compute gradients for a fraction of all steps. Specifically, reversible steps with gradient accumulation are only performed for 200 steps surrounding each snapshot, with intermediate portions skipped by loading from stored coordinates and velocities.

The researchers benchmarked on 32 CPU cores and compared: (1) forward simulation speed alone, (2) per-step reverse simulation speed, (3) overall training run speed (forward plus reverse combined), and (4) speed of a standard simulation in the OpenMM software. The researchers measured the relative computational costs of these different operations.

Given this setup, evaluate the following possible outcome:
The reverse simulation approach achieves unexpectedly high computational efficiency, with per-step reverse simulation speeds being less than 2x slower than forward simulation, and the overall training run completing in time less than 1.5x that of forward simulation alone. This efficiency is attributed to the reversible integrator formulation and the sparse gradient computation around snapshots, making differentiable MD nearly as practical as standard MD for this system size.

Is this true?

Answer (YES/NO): YES